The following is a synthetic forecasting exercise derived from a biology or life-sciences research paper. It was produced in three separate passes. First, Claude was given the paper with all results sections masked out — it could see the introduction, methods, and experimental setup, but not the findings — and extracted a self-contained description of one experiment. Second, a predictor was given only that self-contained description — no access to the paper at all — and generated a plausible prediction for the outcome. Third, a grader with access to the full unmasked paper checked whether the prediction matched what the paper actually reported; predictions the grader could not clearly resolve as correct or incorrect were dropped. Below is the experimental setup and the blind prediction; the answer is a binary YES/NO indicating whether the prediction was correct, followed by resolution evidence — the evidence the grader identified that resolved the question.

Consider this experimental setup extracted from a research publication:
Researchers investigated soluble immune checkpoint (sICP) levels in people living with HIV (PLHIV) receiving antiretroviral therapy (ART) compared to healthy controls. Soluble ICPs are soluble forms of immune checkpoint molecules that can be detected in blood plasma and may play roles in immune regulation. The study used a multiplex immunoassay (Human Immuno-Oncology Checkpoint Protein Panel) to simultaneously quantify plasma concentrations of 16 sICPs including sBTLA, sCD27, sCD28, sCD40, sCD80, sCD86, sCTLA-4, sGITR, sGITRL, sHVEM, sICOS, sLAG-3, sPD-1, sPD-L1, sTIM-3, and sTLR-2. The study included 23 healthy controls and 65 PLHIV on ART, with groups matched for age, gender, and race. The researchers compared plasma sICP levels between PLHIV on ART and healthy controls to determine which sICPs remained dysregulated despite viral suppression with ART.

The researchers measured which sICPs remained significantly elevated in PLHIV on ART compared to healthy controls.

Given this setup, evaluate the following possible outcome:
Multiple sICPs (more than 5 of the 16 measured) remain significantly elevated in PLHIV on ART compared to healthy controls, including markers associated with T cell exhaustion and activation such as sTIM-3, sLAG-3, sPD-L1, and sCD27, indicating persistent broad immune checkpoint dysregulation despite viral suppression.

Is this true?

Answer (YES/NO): NO